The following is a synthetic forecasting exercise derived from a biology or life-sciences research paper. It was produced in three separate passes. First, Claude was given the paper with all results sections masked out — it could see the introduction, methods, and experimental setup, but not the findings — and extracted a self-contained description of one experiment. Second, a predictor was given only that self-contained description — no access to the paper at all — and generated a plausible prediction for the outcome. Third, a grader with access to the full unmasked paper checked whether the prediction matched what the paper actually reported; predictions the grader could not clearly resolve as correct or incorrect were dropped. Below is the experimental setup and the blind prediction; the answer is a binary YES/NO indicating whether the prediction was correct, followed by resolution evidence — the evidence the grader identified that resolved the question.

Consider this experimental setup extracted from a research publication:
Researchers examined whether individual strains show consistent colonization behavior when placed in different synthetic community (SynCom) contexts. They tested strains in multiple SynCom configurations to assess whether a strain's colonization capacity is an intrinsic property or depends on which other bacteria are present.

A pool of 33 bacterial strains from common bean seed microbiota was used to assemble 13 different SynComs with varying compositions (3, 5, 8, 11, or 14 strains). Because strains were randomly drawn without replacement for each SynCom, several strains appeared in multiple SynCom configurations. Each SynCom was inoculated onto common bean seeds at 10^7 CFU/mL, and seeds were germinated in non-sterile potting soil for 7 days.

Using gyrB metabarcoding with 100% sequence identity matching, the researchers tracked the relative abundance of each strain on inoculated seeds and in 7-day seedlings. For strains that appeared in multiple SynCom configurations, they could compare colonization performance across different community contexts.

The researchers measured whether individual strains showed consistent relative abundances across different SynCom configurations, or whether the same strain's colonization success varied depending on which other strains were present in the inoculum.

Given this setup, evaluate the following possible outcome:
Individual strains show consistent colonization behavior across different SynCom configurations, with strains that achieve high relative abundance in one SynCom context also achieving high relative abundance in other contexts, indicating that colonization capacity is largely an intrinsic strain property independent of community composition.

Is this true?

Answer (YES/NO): NO